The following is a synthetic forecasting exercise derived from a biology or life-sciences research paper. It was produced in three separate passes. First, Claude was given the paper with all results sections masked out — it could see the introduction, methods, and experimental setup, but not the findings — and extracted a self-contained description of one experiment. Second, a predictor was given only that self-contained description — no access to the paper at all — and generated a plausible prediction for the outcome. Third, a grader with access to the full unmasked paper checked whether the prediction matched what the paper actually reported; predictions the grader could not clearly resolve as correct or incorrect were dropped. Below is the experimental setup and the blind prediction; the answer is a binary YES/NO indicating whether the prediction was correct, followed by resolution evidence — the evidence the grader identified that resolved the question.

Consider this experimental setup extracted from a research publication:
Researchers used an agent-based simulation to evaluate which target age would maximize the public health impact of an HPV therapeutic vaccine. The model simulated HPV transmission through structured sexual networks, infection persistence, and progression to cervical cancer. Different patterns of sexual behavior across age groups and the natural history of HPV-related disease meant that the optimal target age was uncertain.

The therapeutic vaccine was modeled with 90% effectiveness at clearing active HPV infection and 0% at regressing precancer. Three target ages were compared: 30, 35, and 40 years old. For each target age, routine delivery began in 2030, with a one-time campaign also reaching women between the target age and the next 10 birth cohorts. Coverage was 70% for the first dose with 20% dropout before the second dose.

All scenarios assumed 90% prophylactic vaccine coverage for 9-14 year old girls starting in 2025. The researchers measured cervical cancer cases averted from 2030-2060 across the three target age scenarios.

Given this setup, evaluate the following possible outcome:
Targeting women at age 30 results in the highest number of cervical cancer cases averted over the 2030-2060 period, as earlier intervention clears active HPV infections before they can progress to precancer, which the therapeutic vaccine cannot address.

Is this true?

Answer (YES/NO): YES